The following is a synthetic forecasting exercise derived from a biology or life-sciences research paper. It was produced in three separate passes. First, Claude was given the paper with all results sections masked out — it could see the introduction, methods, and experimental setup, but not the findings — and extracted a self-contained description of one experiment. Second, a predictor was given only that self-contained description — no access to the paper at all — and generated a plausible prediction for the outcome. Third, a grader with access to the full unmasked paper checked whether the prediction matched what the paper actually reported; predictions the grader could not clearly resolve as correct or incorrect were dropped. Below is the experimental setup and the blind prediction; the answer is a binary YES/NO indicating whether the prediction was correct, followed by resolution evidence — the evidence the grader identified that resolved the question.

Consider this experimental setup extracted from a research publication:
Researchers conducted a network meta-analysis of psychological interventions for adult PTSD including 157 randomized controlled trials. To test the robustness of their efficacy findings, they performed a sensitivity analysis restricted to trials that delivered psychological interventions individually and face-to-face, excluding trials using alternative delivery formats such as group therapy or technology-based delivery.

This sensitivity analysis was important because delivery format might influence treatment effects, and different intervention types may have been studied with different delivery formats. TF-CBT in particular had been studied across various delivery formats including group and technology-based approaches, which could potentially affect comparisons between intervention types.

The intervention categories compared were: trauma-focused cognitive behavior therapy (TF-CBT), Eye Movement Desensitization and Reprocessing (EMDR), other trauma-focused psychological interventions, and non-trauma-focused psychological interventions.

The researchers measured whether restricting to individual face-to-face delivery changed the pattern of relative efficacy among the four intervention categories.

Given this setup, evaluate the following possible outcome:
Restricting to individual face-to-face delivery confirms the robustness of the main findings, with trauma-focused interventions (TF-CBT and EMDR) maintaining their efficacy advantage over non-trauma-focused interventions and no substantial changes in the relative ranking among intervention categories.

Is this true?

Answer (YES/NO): YES